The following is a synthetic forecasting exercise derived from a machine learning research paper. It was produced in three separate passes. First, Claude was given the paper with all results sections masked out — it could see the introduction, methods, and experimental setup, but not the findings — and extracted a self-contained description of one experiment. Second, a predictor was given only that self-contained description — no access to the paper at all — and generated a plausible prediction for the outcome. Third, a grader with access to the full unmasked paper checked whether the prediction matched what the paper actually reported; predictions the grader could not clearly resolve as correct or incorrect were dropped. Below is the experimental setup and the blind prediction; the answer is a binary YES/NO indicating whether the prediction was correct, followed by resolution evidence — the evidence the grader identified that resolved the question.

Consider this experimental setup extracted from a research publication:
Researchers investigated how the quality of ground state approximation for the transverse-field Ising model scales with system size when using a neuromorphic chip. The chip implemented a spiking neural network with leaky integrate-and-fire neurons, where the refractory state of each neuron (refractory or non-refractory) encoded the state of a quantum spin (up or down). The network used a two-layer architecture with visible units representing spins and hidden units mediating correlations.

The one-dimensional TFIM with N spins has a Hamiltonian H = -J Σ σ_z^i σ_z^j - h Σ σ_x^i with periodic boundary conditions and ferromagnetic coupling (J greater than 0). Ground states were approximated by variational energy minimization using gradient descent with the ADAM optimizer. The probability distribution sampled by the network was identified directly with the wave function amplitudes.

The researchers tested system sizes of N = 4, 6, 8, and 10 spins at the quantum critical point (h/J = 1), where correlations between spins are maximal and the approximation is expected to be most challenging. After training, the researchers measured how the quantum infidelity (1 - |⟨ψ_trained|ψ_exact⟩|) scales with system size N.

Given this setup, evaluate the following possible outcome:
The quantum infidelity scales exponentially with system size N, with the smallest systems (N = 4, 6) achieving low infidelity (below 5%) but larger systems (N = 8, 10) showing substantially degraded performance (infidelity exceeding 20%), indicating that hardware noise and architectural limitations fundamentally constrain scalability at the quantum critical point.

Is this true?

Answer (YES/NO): NO